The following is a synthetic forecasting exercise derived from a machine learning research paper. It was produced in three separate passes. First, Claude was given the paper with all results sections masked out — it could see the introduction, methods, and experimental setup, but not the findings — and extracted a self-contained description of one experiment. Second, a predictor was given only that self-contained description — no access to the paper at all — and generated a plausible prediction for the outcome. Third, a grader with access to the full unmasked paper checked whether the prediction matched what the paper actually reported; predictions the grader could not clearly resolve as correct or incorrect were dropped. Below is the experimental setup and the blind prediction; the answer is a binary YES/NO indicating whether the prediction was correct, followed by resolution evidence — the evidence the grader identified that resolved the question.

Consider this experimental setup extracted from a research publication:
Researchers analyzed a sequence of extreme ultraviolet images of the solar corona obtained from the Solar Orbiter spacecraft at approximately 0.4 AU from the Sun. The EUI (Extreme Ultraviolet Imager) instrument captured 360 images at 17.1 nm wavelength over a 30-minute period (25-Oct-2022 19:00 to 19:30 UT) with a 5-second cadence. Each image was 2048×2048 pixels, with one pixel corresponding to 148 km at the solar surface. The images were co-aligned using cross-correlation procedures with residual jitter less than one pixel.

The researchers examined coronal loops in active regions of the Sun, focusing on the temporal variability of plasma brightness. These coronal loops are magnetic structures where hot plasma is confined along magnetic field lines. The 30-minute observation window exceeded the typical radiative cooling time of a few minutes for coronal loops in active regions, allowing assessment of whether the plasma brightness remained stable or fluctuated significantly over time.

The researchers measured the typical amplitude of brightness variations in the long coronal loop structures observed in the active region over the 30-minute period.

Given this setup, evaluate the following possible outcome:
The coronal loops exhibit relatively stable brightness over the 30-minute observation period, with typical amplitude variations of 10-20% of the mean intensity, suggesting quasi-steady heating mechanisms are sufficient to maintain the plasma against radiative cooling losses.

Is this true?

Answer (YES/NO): NO